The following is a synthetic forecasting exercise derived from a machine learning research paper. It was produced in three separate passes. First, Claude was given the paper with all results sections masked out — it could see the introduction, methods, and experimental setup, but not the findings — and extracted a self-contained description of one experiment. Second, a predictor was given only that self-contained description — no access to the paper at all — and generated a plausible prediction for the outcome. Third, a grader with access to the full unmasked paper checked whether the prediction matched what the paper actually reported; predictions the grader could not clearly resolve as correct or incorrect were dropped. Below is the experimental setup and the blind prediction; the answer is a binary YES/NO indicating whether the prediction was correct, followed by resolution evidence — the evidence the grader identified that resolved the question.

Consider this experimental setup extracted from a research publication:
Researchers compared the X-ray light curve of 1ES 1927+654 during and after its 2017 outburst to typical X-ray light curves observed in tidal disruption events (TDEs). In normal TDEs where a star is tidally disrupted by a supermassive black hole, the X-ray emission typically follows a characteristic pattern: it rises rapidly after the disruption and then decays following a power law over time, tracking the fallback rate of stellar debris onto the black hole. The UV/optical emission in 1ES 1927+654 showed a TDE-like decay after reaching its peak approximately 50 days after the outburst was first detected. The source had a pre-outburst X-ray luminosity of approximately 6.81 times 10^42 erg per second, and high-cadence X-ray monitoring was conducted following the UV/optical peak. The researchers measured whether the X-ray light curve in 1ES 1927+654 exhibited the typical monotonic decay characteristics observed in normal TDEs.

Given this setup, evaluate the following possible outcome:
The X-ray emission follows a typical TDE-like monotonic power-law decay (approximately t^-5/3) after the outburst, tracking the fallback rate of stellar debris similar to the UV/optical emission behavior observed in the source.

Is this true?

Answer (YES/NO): NO